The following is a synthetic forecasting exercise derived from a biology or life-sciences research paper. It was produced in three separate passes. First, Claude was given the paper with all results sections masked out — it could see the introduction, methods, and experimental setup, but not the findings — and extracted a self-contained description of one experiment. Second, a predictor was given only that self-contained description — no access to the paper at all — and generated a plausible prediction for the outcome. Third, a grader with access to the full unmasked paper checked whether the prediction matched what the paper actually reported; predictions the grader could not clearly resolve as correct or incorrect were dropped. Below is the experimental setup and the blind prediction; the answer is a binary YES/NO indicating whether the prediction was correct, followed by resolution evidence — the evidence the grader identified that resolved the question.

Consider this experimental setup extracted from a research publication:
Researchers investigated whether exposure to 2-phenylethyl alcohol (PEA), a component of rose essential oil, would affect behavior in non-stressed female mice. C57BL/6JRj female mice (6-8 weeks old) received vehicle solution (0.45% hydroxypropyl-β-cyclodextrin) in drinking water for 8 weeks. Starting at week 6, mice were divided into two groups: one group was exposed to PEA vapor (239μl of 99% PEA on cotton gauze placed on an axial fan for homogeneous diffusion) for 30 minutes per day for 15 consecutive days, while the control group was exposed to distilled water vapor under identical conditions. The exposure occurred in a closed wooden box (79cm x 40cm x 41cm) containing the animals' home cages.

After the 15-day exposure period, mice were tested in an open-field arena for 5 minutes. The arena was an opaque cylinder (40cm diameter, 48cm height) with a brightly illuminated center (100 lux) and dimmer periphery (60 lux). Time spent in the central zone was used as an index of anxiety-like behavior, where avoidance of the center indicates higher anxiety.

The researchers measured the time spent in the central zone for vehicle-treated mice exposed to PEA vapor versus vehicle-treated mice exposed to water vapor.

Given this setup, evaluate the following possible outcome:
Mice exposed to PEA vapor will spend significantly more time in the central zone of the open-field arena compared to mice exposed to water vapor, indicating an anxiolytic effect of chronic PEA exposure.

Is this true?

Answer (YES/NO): NO